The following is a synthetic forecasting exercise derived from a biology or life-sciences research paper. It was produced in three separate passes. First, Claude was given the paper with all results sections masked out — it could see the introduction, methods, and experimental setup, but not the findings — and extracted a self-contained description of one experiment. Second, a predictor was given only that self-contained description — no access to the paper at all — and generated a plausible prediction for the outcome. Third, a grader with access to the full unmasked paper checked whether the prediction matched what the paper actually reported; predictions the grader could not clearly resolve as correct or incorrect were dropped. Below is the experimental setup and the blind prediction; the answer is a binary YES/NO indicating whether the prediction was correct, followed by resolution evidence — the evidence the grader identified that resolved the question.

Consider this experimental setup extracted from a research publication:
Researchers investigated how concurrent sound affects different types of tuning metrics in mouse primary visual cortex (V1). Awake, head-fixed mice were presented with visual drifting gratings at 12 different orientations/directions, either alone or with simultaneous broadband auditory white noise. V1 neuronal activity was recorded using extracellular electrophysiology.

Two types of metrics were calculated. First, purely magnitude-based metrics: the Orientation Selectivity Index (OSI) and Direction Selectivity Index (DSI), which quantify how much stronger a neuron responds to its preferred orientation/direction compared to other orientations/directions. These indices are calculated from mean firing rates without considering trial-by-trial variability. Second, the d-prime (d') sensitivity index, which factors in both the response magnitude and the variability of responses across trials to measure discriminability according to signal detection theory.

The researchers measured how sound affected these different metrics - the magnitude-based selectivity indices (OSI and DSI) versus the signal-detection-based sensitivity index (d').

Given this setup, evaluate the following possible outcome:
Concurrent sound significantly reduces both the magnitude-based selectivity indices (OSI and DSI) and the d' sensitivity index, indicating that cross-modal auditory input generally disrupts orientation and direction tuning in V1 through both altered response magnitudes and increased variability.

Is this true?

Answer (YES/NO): NO